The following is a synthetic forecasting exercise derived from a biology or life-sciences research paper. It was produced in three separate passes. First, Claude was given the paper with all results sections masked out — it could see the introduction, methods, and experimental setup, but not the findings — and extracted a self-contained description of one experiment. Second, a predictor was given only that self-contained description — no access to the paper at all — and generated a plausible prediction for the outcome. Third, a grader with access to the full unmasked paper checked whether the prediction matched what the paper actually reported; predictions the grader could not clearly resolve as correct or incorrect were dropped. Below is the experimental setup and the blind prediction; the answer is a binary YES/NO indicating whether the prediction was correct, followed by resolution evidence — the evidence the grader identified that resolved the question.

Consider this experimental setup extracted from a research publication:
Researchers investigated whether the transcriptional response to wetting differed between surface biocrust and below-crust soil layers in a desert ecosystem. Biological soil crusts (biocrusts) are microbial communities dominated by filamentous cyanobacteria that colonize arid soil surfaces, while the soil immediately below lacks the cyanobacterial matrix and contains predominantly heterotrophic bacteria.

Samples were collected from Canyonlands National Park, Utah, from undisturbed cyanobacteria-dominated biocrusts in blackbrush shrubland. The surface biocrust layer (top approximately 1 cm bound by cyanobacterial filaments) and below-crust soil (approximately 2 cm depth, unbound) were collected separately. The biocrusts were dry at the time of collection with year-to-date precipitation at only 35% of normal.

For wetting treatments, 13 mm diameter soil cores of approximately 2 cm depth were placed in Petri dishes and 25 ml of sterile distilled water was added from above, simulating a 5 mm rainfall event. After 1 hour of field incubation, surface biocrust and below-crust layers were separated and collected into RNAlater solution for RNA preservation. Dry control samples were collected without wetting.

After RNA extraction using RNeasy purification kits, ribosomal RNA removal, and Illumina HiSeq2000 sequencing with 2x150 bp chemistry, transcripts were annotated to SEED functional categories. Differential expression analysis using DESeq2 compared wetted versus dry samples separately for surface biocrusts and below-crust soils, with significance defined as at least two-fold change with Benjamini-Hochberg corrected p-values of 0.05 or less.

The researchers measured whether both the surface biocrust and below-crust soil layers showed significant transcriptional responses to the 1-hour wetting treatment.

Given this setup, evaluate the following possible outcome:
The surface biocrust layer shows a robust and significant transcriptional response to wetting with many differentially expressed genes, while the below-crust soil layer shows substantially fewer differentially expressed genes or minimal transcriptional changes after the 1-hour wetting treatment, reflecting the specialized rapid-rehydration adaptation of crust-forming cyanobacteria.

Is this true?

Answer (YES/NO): YES